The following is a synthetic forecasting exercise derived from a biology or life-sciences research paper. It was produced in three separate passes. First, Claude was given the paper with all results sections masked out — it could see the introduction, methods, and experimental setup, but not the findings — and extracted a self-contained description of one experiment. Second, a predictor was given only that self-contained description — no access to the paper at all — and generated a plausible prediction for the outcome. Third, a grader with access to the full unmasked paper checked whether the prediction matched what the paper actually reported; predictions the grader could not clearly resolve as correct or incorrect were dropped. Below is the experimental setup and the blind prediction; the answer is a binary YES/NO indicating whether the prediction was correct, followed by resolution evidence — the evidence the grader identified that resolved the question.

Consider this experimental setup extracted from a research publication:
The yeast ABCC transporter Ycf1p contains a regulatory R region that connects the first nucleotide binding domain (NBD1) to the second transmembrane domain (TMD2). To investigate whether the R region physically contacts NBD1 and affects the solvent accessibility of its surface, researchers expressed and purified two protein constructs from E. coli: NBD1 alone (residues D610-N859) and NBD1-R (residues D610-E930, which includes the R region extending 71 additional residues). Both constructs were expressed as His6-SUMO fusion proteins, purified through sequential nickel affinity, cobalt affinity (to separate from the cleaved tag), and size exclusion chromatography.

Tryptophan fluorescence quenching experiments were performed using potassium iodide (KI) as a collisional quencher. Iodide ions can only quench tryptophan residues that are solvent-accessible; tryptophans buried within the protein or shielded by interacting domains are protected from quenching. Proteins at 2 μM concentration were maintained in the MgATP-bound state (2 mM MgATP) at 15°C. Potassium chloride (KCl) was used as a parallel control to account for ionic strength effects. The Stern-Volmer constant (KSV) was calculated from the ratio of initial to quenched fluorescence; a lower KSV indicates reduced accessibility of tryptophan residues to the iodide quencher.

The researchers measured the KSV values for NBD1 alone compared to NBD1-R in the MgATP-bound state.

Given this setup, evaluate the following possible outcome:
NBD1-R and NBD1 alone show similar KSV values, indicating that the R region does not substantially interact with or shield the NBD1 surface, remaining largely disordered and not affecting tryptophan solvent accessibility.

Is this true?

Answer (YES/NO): NO